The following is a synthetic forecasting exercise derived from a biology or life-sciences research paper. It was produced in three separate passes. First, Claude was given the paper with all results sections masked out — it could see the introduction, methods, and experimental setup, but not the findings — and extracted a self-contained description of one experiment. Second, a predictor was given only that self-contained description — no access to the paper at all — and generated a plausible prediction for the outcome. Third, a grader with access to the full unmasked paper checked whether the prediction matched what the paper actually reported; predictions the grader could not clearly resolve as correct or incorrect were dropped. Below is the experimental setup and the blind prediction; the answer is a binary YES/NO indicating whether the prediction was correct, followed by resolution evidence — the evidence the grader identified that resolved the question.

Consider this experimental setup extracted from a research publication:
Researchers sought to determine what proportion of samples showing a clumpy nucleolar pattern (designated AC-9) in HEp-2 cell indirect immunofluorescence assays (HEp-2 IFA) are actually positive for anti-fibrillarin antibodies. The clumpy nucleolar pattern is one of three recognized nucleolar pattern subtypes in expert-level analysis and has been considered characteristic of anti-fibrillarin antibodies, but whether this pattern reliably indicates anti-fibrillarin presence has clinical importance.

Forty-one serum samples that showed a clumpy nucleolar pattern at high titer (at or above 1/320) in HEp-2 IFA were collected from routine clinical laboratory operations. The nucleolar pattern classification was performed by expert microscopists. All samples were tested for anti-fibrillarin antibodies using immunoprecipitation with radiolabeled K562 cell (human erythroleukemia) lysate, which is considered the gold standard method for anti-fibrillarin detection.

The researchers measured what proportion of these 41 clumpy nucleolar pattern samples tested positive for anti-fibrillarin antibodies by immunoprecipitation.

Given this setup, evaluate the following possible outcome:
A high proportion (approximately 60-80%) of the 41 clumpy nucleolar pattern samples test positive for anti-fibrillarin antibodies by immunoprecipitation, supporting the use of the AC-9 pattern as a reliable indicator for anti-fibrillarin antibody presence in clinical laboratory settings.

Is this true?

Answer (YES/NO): NO